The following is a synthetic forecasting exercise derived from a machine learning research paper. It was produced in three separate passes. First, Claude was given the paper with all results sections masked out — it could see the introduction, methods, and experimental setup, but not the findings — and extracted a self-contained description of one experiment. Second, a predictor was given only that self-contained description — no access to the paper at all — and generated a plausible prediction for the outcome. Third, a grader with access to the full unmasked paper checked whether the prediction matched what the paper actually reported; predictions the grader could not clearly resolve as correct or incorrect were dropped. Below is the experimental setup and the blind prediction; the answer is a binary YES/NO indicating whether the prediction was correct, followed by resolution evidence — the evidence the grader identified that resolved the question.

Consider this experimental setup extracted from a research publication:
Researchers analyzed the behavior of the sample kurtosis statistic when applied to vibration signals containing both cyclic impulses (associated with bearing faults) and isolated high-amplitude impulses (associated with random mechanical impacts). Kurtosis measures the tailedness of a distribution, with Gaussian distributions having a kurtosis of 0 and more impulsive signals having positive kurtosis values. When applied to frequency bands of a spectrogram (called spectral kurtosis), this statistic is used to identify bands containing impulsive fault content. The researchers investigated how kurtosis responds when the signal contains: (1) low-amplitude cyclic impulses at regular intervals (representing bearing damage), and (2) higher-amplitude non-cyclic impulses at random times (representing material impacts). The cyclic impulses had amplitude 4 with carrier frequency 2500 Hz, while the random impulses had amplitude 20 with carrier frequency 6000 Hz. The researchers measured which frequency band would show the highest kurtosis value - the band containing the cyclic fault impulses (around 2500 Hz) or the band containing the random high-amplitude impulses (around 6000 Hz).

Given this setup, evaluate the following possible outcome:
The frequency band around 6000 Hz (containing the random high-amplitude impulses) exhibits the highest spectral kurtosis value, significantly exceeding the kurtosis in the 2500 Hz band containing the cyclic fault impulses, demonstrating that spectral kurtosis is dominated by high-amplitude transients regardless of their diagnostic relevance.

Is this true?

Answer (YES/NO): YES